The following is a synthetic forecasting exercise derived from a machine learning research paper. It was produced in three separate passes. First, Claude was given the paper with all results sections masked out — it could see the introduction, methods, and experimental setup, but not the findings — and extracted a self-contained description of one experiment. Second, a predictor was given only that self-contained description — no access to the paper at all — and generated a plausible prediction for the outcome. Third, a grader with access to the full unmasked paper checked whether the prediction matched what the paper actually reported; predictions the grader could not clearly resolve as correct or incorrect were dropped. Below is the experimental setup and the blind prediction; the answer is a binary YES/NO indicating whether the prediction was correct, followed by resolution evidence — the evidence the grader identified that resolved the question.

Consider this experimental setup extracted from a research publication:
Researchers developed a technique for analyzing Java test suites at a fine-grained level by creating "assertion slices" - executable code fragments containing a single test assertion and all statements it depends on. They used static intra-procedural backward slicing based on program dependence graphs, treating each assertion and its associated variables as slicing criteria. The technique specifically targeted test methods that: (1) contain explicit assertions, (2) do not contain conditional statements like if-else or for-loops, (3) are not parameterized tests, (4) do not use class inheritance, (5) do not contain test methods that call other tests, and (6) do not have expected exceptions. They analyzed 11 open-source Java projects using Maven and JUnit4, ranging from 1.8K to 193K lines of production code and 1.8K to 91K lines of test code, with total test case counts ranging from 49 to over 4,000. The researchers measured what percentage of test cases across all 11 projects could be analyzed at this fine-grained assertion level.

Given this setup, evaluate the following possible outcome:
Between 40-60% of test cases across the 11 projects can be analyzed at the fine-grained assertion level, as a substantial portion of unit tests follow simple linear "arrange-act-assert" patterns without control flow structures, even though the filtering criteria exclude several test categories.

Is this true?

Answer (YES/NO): YES